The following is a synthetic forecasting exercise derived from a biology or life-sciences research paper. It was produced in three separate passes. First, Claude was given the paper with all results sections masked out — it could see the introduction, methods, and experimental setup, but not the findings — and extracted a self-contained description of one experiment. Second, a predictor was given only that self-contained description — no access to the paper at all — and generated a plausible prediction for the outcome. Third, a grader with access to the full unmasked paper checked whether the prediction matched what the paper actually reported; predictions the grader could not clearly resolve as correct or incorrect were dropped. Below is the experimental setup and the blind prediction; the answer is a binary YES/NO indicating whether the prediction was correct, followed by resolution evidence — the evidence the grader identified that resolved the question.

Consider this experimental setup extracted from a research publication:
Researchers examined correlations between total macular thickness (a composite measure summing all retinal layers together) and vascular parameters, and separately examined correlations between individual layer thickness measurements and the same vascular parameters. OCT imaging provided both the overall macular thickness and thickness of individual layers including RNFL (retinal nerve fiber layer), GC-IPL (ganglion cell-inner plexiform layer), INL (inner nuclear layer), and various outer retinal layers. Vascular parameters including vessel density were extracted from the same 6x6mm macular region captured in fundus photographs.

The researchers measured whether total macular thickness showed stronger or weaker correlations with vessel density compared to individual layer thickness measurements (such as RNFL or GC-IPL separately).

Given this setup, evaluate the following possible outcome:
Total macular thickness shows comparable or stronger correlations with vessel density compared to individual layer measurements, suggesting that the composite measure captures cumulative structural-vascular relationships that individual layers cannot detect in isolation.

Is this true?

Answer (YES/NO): NO